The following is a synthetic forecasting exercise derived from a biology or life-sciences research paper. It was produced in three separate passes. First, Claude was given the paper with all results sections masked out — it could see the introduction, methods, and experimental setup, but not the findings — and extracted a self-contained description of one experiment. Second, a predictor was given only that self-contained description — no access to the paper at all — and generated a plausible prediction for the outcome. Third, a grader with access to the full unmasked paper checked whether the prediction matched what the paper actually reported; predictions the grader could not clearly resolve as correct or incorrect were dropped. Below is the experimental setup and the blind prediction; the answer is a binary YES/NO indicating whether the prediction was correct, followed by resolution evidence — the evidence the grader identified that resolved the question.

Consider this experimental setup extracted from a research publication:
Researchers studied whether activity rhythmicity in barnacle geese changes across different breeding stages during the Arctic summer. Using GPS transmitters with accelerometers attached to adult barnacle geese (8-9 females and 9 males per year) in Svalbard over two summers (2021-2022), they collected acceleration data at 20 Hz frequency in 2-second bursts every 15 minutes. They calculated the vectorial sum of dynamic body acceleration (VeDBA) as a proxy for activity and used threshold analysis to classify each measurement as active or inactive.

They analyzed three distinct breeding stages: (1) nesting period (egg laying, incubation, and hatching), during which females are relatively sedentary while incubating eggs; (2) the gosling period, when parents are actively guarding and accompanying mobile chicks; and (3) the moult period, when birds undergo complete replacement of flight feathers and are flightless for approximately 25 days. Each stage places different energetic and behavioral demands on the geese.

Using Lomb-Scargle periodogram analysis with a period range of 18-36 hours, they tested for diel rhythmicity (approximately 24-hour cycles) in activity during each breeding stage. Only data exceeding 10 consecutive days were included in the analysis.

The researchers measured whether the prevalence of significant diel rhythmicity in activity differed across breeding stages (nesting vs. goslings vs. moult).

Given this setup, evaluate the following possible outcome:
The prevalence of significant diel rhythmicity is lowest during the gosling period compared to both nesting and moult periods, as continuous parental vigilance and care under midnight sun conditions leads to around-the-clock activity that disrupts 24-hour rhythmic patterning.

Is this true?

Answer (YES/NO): NO